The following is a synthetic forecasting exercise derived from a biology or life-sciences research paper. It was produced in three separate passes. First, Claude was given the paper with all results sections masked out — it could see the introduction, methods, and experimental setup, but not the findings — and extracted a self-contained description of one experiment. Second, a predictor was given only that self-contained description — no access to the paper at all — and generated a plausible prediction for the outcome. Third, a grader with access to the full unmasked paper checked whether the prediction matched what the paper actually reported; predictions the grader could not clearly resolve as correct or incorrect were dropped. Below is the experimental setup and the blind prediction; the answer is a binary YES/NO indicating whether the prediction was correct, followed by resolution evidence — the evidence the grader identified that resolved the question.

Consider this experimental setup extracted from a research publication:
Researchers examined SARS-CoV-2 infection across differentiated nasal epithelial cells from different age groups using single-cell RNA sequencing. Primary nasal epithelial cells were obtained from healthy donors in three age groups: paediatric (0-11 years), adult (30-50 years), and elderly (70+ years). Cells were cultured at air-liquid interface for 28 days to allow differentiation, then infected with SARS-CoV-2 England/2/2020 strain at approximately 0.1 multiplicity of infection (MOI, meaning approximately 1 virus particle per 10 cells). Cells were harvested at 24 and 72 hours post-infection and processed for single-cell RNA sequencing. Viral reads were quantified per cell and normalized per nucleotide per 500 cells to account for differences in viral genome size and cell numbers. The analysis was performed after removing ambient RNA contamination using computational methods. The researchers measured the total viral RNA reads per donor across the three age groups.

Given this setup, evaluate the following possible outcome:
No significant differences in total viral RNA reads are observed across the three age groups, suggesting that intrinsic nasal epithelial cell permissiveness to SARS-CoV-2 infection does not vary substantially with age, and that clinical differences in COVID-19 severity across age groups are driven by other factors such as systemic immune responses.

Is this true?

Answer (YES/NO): NO